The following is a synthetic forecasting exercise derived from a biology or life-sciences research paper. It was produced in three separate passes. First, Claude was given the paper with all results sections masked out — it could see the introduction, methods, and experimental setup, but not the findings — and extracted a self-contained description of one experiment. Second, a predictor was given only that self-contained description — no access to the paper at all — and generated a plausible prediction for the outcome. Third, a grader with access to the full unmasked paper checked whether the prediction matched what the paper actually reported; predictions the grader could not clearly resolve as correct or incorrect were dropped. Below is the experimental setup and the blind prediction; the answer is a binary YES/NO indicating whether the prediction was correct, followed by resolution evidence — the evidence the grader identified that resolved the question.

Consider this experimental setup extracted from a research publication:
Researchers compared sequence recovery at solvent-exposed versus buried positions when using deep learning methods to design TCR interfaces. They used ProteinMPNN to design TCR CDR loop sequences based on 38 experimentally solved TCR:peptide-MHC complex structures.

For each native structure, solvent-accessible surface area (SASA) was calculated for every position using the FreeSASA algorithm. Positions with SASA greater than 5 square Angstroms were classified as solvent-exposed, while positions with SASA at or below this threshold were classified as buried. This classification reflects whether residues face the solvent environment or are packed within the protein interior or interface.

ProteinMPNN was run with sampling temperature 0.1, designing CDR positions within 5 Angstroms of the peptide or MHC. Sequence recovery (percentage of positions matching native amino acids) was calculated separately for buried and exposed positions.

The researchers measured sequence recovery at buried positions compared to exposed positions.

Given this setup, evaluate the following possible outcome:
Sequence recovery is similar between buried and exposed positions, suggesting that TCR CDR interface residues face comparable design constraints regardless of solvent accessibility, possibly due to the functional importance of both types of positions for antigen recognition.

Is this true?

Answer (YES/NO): NO